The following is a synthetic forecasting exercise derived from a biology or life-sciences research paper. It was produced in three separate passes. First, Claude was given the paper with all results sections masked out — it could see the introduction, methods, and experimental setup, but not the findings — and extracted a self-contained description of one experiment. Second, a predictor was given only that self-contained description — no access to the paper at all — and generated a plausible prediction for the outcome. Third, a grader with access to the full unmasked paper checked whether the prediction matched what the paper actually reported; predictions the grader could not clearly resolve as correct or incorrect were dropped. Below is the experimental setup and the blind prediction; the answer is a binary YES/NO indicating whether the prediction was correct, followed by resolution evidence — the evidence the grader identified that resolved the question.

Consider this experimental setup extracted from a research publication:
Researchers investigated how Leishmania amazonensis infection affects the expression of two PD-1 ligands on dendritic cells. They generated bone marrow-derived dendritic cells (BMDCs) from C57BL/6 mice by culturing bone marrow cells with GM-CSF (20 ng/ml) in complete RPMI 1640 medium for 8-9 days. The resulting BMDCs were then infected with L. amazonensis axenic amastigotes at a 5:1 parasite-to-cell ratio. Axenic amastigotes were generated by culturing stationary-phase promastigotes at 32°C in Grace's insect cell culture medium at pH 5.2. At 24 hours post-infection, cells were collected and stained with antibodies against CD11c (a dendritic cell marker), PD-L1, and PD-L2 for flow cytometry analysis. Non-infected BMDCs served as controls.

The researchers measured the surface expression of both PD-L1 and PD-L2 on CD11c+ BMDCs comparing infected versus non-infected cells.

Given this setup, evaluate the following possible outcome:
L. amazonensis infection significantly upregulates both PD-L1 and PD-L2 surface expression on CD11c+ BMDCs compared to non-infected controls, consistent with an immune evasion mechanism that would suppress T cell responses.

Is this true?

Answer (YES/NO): NO